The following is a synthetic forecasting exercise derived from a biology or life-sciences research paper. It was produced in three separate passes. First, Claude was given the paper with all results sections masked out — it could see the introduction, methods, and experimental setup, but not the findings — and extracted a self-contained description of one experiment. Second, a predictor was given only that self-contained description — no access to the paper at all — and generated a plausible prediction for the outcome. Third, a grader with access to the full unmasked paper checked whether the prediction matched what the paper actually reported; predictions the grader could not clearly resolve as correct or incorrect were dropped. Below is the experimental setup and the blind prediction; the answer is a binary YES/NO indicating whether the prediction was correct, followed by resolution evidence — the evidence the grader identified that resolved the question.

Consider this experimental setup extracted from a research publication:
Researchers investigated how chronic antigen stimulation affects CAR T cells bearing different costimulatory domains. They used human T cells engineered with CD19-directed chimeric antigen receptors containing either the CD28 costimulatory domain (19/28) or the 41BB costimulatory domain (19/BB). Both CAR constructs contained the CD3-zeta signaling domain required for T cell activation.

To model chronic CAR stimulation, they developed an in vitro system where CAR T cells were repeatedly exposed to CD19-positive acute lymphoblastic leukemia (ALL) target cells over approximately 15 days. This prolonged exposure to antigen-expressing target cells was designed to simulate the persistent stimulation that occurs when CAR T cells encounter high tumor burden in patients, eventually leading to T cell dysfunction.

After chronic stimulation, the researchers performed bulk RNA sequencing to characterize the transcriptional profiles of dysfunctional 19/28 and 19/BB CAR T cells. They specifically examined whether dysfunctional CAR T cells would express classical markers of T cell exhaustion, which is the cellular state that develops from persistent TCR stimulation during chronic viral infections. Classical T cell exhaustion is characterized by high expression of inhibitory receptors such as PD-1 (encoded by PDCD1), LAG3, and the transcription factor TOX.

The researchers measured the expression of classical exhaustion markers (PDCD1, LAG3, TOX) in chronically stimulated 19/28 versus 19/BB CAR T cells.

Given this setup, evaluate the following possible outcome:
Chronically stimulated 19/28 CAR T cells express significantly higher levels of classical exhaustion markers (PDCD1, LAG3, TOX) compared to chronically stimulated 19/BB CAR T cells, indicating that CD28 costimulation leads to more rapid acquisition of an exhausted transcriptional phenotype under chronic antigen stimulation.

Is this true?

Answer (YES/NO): YES